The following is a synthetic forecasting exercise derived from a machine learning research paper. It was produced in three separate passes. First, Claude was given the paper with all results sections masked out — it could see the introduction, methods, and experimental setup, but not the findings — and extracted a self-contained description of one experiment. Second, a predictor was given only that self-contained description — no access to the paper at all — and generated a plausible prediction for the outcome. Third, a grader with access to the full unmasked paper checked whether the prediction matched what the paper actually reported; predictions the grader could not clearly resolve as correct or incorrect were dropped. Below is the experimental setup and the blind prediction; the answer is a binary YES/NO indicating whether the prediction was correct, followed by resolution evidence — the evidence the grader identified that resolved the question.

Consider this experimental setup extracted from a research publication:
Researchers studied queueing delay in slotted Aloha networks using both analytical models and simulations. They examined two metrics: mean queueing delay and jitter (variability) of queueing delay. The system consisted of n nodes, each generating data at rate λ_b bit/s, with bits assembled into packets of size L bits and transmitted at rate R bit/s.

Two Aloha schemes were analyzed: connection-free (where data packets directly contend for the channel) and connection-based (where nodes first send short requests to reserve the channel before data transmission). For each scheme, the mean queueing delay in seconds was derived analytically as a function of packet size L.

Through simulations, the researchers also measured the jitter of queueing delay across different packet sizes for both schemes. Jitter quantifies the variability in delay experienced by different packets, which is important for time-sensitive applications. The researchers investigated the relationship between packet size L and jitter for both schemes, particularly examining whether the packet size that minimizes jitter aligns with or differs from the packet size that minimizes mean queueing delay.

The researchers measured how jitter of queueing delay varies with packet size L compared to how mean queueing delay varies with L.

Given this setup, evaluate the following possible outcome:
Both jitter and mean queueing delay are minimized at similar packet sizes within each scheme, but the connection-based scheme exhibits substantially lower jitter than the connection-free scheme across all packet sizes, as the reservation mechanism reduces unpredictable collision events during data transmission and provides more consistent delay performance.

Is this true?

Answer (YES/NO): NO